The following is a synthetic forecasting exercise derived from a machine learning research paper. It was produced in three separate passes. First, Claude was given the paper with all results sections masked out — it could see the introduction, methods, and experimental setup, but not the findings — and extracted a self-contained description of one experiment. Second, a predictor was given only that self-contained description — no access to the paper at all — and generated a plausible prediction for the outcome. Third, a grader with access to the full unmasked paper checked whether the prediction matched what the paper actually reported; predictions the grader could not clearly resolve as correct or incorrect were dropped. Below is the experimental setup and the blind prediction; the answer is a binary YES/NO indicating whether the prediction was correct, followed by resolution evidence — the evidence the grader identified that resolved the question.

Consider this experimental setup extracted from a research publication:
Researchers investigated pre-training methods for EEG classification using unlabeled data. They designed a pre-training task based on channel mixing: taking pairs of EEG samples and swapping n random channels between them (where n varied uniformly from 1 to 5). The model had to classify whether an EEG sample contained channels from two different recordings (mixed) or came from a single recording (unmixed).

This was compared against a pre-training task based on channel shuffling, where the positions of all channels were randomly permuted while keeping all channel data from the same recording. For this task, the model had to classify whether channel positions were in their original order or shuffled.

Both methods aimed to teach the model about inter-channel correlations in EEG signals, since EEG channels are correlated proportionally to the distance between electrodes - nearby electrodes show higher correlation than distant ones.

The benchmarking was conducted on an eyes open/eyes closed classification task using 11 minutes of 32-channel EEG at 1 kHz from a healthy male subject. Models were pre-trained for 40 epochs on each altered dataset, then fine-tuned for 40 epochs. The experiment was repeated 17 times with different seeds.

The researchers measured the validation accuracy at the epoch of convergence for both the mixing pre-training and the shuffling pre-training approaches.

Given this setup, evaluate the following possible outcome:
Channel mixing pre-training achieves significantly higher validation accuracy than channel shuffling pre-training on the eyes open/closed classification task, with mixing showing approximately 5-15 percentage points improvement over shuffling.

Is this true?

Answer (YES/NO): NO